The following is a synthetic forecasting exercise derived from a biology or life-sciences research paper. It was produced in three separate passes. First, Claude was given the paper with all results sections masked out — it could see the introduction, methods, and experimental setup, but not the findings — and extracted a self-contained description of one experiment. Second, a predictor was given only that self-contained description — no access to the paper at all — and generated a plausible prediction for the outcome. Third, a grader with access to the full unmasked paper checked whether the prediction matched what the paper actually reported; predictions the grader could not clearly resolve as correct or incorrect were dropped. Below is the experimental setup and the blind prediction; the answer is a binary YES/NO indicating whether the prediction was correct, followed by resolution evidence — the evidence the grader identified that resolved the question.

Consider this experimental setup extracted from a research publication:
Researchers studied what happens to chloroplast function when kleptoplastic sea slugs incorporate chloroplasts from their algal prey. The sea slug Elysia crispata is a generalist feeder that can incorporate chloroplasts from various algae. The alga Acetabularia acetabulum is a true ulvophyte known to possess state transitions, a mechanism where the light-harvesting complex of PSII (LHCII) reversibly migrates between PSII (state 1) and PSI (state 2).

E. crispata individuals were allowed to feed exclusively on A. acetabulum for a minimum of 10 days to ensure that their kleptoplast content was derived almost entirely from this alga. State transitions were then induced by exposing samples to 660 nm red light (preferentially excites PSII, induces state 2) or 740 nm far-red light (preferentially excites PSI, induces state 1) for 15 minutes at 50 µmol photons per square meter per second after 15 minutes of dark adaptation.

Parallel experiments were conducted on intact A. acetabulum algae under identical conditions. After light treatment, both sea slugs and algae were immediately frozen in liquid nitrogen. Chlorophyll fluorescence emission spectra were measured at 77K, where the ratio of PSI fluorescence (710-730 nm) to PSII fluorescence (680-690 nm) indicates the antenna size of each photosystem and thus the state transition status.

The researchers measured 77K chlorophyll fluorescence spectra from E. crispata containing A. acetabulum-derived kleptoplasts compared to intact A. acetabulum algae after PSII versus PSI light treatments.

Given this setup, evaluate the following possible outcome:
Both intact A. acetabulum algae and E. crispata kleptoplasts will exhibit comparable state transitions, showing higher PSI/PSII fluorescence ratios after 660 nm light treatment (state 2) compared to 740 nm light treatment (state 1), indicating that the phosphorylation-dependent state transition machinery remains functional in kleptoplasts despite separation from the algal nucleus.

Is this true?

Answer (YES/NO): NO